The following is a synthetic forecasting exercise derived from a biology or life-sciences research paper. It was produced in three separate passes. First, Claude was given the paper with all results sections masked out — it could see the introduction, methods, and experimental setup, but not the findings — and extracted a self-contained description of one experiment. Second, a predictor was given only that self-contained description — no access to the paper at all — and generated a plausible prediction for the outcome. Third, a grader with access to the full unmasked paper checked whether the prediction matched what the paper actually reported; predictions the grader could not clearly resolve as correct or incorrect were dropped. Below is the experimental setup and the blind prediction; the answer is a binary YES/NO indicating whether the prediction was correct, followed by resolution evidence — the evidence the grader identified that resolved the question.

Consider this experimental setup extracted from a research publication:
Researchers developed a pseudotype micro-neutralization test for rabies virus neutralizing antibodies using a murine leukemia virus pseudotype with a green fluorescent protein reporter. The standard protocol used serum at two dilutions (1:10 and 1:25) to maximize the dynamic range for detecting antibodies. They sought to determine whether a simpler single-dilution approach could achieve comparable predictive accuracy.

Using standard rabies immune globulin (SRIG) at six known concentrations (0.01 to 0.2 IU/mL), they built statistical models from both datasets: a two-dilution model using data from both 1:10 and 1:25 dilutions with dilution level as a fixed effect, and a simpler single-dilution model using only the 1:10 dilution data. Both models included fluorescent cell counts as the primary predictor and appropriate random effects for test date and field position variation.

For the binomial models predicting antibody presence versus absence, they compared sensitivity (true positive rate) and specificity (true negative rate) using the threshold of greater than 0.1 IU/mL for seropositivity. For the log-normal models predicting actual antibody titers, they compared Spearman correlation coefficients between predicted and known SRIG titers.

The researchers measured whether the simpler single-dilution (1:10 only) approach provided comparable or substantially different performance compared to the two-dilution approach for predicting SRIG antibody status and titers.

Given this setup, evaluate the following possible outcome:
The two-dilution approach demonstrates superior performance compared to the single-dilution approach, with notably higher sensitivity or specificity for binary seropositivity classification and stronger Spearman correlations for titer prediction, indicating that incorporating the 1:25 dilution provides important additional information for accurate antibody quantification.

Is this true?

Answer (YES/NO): NO